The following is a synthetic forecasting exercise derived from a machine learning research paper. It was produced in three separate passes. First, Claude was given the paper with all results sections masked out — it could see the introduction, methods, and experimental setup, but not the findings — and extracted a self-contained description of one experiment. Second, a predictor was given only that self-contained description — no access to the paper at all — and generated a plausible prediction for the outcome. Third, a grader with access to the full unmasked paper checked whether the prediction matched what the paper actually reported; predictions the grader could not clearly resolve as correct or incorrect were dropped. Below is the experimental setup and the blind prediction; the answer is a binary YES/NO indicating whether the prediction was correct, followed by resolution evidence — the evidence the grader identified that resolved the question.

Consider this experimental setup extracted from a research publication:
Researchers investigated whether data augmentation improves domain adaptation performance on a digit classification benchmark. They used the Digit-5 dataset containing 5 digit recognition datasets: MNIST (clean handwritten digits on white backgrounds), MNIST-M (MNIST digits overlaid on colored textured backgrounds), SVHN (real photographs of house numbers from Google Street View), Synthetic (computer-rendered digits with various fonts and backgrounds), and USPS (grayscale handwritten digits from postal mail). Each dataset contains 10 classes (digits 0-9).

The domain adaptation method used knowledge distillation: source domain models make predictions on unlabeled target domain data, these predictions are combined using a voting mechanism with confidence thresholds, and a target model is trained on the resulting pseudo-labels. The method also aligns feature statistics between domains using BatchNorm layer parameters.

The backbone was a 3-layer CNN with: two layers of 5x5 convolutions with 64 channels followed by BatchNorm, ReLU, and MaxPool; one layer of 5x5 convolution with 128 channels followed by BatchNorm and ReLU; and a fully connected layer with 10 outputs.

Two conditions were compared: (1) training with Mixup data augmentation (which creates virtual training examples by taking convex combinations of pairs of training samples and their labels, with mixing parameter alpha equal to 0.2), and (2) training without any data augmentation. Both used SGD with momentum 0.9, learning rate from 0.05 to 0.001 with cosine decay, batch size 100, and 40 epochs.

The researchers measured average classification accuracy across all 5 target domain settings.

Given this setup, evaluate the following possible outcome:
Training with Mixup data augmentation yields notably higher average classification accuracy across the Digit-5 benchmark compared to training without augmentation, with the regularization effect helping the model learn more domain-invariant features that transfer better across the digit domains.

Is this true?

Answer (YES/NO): NO